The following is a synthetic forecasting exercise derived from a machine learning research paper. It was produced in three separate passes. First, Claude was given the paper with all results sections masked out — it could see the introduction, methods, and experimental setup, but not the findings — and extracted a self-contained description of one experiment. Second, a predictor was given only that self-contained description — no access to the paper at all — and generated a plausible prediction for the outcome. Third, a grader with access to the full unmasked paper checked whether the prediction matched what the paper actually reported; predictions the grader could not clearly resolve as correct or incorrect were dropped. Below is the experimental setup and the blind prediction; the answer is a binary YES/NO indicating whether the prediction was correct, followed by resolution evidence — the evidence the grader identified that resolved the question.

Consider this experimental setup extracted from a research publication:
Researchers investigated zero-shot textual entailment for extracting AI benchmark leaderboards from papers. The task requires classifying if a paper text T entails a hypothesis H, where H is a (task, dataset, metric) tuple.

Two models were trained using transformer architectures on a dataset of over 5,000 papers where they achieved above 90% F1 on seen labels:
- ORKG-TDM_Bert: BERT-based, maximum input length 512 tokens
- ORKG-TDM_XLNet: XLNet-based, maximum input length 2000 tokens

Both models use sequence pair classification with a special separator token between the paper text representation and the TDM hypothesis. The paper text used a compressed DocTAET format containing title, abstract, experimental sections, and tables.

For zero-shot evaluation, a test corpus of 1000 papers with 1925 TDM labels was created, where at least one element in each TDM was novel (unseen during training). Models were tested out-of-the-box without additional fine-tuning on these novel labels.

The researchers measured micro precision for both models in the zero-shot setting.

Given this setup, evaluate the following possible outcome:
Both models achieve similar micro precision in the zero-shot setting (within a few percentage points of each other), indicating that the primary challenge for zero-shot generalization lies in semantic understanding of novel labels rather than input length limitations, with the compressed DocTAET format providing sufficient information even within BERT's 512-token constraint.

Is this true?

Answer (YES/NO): NO